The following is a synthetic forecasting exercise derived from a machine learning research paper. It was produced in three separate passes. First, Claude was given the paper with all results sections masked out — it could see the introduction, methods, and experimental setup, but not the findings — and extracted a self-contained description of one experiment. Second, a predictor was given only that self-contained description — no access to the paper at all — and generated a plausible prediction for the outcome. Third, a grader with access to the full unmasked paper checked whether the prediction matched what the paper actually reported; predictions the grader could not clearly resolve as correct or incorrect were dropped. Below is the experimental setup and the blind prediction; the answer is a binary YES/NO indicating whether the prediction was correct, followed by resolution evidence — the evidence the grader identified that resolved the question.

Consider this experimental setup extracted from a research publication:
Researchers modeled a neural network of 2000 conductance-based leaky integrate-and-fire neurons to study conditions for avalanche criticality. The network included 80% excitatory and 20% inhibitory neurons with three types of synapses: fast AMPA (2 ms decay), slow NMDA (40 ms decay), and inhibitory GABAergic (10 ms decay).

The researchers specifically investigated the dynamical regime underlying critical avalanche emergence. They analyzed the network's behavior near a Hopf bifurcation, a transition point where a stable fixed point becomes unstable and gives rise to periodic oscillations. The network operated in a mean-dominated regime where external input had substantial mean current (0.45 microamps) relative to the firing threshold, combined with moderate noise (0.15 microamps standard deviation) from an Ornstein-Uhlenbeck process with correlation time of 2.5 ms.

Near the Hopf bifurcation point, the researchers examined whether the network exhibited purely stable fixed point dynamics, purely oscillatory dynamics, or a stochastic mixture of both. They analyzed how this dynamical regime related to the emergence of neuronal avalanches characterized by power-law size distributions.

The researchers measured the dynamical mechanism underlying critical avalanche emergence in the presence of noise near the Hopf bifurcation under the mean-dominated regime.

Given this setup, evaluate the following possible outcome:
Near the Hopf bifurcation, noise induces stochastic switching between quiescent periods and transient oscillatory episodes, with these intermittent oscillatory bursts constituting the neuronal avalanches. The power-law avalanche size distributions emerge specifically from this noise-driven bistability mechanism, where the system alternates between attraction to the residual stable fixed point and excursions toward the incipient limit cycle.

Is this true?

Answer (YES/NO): YES